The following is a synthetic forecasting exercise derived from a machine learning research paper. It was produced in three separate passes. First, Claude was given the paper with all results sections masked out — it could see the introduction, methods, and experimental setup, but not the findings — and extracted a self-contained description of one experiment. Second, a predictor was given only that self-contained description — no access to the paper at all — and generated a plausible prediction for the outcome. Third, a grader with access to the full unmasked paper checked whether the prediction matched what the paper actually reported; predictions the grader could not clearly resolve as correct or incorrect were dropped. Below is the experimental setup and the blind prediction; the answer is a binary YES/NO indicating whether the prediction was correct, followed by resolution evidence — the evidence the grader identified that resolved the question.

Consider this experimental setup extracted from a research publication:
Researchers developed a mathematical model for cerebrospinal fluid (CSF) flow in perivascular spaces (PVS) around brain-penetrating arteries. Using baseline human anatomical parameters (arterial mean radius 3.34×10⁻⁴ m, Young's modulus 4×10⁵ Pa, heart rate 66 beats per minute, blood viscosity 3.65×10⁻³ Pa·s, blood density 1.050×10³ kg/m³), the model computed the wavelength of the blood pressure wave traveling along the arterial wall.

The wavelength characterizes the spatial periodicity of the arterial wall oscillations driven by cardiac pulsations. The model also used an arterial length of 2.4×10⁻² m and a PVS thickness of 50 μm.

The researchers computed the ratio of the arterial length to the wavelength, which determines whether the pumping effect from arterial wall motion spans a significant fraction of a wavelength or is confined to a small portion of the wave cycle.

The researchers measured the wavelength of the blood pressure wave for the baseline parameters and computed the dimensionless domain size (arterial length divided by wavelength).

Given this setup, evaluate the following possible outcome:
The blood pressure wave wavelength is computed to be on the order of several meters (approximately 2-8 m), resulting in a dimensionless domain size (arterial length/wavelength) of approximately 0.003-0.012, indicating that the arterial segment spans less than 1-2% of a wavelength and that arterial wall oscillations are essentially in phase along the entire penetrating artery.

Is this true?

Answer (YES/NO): NO